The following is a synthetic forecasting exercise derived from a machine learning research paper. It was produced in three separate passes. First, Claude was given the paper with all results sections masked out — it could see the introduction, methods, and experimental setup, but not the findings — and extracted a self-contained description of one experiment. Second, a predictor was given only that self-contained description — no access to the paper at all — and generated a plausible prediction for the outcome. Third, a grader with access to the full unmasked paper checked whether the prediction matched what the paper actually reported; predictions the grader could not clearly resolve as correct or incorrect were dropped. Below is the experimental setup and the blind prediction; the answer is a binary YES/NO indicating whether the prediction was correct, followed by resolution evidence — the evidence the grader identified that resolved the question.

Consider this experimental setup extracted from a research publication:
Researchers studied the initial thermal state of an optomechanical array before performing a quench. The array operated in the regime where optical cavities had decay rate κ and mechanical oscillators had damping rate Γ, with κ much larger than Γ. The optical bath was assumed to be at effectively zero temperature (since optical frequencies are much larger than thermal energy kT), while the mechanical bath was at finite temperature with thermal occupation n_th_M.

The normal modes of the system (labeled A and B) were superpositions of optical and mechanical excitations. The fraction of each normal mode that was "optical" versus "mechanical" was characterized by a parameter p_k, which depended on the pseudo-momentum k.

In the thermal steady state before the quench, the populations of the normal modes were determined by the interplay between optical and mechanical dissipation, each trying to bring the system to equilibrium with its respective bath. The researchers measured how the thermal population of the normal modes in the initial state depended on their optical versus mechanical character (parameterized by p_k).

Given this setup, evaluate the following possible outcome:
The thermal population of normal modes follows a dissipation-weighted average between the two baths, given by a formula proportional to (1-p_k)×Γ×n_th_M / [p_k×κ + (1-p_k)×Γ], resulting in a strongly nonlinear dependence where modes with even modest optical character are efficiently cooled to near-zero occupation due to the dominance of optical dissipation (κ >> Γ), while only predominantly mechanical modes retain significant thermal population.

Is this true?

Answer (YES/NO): YES